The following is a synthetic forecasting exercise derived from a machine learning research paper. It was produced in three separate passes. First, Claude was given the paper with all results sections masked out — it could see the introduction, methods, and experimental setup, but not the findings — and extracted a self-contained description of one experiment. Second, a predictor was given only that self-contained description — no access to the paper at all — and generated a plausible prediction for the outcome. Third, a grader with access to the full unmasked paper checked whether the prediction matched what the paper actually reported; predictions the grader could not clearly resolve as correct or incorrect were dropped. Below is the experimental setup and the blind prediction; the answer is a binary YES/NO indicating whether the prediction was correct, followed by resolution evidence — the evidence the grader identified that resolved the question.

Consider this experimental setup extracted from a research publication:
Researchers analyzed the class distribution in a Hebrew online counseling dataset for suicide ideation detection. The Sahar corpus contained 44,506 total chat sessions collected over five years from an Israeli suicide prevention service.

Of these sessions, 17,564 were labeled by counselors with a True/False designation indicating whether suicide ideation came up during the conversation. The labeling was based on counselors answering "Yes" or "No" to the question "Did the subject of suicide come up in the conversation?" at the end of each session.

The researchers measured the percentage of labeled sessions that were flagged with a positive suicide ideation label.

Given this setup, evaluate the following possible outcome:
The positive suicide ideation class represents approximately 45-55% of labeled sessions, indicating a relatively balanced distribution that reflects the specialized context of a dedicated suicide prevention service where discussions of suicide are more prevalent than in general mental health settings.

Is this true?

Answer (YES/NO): NO